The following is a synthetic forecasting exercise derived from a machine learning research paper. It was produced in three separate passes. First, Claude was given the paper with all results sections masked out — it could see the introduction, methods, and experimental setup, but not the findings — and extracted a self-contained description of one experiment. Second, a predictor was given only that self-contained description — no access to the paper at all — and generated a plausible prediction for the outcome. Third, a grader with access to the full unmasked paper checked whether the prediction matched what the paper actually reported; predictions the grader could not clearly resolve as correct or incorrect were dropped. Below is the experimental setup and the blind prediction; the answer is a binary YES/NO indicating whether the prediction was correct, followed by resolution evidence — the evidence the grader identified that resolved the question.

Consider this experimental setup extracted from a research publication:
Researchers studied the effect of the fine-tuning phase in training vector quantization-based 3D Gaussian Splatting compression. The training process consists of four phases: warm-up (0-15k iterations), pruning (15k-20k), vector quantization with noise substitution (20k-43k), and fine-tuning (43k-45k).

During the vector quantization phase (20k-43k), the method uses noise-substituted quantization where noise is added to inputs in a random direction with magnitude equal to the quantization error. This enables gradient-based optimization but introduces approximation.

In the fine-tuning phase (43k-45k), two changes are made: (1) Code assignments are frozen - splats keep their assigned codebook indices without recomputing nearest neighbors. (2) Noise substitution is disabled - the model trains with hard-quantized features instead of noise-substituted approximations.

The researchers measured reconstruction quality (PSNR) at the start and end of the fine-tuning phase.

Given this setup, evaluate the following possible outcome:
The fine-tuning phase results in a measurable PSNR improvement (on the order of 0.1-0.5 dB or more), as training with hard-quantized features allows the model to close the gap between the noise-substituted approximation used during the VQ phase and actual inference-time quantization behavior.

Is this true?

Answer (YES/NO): YES